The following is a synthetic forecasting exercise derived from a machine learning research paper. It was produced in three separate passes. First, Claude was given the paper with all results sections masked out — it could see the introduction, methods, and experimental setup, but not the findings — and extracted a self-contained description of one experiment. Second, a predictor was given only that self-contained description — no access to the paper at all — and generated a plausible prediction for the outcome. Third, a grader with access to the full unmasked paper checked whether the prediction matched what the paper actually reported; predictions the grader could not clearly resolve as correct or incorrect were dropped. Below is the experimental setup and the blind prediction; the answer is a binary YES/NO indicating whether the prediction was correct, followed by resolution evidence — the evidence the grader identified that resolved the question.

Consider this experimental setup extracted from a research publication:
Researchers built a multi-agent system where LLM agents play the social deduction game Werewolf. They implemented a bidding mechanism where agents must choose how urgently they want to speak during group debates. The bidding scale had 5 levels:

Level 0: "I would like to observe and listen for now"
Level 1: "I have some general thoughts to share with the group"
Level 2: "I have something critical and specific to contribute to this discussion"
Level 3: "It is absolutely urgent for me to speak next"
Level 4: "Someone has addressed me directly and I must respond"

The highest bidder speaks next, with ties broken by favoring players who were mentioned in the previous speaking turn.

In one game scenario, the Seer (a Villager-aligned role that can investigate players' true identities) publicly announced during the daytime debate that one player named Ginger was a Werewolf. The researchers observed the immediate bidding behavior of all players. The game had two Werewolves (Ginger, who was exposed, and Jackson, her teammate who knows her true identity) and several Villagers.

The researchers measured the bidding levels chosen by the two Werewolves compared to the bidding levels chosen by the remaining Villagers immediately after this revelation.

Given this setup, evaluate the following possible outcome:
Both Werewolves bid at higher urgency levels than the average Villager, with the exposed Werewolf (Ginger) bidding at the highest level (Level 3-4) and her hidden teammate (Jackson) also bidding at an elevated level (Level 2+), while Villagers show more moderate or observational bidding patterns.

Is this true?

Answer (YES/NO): YES